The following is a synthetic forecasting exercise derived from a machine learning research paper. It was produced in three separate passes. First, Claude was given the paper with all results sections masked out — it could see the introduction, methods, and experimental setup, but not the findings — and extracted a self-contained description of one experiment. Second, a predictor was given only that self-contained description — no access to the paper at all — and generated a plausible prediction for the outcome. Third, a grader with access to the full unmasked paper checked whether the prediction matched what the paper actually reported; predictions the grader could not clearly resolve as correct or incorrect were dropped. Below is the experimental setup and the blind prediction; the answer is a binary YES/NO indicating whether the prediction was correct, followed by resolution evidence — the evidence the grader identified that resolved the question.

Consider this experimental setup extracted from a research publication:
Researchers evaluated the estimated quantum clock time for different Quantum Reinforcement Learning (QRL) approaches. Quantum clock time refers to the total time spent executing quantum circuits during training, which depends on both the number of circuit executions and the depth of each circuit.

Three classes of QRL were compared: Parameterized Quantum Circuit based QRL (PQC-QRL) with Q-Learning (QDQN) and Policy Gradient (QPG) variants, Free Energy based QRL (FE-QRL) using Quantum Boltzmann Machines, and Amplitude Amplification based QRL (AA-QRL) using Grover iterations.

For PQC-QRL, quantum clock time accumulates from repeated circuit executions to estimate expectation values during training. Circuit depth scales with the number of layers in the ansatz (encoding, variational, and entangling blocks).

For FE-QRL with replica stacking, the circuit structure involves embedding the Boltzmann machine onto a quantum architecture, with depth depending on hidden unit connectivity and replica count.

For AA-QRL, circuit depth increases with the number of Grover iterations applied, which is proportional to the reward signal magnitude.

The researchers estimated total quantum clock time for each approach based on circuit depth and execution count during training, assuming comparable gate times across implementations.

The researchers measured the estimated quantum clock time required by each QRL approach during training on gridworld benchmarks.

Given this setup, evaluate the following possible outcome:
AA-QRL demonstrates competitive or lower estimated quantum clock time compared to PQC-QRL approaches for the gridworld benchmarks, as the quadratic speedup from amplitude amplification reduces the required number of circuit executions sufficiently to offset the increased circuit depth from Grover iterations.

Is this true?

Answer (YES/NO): YES